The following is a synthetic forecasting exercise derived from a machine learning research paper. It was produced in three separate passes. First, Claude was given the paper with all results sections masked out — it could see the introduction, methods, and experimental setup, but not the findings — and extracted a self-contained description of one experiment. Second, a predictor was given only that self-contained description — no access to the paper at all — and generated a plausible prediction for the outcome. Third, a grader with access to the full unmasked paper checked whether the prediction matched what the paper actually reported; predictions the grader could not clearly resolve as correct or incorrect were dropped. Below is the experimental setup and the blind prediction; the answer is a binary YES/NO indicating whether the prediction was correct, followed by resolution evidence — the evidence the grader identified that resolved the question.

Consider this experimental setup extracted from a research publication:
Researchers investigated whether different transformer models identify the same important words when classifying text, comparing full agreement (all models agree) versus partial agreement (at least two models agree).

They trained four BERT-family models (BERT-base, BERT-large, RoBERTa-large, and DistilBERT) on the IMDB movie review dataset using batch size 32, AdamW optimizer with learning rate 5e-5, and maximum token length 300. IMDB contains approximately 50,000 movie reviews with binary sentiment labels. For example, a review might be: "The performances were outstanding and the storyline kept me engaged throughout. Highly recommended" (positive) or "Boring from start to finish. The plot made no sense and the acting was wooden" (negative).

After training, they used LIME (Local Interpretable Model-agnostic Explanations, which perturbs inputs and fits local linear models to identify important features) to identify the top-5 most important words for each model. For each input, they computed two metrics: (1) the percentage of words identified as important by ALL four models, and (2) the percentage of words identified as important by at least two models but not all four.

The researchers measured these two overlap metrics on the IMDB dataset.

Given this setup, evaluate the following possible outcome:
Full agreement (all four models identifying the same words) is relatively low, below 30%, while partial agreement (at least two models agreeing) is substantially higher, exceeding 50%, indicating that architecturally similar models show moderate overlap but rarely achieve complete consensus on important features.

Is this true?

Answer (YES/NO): YES